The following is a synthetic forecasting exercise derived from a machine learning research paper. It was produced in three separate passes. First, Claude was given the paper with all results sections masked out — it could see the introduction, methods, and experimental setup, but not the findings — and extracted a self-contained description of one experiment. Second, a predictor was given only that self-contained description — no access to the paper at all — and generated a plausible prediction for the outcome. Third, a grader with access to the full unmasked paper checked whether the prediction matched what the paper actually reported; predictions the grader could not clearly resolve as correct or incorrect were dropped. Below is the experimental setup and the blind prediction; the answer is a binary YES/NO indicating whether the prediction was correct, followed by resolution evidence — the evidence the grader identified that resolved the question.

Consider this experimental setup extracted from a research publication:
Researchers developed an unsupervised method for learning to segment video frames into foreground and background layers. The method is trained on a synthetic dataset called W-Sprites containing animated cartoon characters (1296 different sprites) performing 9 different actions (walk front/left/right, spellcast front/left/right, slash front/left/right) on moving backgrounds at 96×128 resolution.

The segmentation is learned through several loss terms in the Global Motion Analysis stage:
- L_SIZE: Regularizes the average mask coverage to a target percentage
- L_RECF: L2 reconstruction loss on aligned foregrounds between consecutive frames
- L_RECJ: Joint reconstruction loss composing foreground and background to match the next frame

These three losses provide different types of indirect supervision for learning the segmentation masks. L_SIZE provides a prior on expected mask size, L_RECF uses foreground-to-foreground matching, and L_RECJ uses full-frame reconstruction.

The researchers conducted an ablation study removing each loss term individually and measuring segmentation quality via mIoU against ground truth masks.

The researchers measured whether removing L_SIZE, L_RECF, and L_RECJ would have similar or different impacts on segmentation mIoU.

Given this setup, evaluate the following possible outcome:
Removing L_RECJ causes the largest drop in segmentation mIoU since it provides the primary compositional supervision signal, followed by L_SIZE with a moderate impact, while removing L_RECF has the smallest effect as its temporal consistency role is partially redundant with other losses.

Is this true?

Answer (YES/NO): NO